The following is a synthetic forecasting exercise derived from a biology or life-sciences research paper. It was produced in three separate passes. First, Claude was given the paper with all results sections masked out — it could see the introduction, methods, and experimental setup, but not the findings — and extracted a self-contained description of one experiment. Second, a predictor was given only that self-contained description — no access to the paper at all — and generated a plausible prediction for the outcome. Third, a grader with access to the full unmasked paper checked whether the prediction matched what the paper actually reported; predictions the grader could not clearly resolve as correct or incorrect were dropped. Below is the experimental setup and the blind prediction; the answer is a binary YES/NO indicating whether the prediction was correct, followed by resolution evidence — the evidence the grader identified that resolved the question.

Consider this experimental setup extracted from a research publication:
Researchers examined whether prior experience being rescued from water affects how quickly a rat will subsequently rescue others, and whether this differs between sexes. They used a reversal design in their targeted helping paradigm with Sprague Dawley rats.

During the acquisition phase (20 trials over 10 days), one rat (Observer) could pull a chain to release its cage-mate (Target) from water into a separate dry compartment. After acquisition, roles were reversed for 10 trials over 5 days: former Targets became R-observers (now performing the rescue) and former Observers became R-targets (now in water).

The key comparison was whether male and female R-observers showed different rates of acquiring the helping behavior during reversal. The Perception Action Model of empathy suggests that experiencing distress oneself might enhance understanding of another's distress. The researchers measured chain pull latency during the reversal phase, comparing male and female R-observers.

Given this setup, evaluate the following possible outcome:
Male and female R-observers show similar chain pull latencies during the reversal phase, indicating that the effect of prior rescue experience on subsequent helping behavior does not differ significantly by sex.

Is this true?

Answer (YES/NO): YES